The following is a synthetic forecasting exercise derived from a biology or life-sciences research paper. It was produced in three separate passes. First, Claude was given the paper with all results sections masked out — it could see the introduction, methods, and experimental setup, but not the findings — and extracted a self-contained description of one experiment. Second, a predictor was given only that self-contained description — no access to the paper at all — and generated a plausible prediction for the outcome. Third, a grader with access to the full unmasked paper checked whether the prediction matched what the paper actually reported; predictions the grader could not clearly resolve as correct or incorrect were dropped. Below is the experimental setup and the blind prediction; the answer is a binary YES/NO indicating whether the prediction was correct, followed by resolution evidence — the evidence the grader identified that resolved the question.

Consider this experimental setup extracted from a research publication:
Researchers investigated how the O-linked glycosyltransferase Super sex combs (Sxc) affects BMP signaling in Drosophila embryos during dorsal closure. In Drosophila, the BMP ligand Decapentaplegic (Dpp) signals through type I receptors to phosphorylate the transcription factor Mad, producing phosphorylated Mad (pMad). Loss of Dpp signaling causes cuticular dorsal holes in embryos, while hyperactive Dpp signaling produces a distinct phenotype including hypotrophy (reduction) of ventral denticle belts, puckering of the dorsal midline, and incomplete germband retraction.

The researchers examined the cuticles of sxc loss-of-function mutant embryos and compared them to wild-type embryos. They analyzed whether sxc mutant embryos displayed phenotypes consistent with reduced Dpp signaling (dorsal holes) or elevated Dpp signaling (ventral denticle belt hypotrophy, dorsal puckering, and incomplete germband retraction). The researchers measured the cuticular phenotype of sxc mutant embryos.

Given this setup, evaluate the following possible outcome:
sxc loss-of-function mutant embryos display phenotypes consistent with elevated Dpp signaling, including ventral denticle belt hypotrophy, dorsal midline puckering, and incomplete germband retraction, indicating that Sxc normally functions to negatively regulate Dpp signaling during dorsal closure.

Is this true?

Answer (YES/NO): YES